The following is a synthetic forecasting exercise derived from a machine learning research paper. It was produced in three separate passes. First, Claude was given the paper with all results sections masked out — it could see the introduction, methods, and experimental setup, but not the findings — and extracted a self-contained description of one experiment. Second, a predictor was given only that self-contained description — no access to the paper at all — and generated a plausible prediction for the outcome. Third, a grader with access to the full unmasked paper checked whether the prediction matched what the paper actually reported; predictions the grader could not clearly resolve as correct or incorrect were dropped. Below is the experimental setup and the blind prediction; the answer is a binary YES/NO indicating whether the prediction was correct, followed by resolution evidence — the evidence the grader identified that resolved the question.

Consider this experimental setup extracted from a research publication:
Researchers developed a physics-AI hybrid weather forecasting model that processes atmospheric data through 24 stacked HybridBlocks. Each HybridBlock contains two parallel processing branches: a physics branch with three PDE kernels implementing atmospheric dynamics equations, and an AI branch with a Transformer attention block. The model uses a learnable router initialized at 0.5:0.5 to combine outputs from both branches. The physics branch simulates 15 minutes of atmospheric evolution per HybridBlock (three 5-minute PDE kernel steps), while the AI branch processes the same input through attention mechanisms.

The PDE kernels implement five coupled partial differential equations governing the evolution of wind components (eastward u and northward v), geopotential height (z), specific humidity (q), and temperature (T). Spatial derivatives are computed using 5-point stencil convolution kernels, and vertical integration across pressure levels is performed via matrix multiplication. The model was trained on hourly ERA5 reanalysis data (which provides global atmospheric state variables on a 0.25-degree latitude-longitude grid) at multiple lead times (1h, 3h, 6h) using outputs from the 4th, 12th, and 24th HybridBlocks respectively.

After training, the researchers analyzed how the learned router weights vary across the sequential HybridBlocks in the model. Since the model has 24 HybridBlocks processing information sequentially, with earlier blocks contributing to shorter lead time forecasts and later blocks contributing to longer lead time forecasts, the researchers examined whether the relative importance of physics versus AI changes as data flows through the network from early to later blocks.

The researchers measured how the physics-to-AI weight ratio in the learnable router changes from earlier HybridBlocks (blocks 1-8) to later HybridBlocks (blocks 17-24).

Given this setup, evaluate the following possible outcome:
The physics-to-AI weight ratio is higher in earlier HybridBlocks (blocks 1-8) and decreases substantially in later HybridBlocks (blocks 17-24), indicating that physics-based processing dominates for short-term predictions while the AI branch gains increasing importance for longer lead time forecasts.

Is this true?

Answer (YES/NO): YES